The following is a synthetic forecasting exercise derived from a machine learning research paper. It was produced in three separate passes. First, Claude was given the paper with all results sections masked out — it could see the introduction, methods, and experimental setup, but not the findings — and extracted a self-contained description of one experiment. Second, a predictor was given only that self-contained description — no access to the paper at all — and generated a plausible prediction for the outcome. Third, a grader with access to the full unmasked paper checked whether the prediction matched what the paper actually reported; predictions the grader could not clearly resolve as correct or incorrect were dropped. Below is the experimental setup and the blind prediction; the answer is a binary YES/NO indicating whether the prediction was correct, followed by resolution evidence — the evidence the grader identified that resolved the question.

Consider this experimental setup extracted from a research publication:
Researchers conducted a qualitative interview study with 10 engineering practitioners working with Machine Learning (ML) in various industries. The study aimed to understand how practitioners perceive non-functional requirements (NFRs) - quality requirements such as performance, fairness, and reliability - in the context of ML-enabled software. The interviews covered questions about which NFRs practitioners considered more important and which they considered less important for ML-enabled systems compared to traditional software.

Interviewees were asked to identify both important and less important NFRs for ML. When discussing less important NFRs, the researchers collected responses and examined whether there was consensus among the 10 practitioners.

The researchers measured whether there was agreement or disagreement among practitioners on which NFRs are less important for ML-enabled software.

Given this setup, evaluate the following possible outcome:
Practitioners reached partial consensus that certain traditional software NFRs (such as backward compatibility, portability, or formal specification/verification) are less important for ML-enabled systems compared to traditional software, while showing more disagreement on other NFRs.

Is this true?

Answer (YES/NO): NO